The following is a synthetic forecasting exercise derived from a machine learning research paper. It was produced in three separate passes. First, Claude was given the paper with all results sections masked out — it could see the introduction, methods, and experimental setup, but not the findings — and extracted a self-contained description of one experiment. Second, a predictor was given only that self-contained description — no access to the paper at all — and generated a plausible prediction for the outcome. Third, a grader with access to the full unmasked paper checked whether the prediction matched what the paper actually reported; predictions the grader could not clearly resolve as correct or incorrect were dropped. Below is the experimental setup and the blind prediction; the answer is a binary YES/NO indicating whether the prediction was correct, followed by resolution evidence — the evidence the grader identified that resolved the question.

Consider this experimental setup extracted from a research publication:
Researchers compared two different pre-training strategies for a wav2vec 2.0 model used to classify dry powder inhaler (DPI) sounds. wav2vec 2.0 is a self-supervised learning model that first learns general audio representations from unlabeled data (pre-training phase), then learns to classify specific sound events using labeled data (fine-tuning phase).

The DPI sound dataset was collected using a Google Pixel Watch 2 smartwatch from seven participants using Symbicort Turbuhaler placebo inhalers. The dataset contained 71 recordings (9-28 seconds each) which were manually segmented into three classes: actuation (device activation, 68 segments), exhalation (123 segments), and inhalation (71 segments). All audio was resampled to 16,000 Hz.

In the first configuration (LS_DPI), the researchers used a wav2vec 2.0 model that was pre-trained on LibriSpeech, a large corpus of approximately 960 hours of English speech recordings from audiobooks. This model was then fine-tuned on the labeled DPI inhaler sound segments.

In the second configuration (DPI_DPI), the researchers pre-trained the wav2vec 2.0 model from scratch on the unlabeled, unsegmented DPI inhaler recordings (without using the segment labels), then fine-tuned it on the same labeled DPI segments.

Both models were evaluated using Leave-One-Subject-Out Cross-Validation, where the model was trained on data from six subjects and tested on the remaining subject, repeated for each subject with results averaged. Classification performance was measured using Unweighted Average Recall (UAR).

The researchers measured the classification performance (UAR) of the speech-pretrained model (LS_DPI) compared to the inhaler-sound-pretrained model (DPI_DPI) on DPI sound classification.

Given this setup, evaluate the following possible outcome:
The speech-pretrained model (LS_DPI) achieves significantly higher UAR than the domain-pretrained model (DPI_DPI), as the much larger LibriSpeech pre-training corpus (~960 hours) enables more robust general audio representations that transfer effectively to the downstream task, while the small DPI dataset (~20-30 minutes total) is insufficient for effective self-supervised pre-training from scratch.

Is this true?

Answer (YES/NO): NO